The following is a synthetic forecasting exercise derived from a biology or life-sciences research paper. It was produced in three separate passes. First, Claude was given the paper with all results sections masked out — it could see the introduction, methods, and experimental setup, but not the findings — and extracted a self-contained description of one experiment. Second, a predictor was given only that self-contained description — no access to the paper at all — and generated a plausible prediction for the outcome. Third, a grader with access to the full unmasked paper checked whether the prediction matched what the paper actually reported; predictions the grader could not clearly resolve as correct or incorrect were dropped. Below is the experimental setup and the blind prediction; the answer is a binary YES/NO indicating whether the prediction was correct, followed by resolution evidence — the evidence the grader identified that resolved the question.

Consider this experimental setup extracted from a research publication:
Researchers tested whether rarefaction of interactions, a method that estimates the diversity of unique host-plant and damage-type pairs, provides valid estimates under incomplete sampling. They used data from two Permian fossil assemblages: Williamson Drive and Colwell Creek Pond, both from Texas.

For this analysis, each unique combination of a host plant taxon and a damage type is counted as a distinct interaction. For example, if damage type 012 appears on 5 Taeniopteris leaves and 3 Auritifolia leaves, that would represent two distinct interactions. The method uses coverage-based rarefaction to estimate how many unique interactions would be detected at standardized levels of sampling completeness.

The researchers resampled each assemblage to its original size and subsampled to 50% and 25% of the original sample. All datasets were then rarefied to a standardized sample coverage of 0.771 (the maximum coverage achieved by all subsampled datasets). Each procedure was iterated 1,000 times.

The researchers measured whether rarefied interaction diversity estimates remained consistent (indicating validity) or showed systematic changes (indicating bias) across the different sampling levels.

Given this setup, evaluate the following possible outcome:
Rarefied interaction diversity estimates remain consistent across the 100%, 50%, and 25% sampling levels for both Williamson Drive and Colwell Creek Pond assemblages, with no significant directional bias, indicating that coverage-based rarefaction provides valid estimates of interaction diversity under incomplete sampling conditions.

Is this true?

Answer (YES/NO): NO